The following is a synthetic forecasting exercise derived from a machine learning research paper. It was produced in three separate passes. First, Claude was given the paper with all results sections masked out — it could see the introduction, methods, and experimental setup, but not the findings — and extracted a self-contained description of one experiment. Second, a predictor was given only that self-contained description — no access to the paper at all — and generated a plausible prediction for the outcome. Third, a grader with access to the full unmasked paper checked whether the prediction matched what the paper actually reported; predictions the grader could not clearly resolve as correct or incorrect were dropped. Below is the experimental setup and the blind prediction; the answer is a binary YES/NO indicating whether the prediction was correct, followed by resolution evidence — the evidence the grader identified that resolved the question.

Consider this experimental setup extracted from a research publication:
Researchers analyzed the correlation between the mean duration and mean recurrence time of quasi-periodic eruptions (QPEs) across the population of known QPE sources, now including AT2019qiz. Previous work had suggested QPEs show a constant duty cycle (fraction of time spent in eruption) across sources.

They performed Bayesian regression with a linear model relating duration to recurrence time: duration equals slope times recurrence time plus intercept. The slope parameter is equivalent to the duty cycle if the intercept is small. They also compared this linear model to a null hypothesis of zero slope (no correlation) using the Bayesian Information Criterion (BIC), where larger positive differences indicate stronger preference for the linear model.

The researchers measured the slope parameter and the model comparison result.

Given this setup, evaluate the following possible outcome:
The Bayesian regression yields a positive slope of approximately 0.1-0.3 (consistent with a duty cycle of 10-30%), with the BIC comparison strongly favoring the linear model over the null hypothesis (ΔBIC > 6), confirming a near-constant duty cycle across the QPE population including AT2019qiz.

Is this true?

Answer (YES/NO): YES